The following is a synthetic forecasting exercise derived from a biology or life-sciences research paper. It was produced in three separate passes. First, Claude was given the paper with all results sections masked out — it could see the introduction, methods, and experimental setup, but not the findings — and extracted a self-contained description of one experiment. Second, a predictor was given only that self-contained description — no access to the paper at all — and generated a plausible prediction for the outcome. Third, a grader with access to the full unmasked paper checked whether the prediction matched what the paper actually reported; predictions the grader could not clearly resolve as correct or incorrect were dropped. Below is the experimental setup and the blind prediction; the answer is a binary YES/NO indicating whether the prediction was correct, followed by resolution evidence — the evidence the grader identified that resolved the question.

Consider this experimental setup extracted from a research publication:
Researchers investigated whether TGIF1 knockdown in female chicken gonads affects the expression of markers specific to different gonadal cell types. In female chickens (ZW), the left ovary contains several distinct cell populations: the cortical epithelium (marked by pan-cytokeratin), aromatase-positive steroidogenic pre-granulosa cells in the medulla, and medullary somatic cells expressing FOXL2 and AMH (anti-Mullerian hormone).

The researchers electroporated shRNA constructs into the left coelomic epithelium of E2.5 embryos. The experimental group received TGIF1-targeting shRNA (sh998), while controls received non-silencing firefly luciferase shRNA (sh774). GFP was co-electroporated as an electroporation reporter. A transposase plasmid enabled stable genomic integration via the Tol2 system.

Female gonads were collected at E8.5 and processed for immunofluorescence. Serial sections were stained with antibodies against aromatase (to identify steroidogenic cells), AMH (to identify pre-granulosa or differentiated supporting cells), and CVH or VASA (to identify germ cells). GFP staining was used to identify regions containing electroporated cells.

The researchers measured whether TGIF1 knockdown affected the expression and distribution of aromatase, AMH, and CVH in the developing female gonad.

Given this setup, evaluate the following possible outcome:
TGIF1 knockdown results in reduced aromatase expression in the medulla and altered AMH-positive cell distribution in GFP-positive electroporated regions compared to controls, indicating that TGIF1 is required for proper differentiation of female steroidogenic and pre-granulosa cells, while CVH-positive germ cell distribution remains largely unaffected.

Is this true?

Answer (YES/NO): NO